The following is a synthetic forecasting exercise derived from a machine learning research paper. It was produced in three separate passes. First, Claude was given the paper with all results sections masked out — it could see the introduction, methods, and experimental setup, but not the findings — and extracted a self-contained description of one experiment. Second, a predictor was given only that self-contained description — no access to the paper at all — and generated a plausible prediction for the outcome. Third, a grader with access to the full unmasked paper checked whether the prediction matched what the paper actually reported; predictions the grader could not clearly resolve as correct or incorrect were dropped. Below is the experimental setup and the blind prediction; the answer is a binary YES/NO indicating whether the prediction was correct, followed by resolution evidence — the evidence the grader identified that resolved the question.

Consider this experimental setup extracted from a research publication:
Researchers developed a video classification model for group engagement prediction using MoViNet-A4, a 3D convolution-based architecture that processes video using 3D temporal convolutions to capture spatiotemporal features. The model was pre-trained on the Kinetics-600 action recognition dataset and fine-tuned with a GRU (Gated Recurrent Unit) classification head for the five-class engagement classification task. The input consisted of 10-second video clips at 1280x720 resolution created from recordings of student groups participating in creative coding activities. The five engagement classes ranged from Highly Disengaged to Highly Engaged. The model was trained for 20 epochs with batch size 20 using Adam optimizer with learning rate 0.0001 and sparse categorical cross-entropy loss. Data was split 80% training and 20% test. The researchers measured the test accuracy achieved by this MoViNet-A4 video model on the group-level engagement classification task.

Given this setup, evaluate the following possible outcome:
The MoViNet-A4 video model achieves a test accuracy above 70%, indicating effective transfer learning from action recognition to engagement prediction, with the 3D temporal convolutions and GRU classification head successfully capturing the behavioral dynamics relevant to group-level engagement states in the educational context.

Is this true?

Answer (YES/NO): NO